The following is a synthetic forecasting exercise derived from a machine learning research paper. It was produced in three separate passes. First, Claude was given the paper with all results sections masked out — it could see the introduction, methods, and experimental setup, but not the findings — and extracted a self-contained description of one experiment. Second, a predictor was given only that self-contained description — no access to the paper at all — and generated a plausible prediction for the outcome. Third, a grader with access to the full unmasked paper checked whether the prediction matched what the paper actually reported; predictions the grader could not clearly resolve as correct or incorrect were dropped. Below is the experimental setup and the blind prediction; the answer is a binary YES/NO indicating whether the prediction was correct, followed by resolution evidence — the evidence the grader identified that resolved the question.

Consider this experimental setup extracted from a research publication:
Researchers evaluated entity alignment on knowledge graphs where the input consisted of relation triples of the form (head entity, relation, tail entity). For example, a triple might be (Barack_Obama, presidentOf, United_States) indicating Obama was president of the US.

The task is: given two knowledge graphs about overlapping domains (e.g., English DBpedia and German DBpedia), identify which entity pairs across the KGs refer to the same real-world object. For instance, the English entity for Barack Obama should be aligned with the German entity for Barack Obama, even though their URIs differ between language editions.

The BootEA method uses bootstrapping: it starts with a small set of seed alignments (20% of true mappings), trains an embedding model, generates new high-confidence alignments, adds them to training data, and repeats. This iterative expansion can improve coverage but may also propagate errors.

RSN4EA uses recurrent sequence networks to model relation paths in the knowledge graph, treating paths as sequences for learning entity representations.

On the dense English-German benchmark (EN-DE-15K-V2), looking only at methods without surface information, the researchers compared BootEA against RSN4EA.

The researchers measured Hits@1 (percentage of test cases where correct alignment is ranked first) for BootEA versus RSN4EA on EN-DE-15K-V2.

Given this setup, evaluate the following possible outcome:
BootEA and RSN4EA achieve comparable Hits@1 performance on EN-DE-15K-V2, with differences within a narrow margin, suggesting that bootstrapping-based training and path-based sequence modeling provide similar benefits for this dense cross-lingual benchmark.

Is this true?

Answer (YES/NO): NO